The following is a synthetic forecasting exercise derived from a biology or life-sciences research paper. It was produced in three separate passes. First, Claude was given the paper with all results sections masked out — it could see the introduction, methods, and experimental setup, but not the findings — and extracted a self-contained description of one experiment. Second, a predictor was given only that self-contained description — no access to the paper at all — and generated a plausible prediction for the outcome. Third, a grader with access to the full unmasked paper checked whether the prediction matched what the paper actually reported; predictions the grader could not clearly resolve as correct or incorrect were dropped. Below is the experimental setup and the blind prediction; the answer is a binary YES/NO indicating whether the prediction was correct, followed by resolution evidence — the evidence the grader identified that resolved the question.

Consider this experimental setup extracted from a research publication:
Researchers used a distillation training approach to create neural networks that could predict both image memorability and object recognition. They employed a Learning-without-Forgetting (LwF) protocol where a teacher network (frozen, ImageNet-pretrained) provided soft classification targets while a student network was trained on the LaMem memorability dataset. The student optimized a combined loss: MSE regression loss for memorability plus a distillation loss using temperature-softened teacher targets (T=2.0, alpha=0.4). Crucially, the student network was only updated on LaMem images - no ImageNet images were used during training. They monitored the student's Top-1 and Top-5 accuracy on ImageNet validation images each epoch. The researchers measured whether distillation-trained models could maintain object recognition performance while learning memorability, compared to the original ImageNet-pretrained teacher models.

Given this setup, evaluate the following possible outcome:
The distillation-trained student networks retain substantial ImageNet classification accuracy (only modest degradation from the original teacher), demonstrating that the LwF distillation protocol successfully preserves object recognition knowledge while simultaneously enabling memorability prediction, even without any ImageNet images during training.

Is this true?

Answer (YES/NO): NO